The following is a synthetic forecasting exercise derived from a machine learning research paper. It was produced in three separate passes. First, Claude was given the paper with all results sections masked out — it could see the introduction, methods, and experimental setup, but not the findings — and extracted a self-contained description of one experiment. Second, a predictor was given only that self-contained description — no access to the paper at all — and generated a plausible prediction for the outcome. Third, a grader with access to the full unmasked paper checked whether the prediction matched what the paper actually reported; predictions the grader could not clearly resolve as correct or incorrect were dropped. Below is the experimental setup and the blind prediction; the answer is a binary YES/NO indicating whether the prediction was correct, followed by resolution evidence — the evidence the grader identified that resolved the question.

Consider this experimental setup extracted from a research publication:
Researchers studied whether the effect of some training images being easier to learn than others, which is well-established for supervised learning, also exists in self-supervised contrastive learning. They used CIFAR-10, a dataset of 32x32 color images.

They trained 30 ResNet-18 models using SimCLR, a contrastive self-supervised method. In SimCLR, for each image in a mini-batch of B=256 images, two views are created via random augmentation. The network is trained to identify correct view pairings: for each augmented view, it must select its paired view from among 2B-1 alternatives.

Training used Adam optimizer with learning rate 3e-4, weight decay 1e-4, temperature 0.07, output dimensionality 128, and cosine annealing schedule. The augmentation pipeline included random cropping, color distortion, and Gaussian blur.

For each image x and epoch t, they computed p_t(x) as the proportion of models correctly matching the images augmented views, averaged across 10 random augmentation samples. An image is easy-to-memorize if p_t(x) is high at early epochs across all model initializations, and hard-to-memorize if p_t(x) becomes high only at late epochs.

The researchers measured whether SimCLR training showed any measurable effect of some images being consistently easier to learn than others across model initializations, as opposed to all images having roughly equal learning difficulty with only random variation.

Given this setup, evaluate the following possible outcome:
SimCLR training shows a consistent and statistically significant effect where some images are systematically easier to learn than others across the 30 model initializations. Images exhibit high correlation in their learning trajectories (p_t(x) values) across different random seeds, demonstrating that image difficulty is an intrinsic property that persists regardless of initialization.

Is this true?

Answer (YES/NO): NO